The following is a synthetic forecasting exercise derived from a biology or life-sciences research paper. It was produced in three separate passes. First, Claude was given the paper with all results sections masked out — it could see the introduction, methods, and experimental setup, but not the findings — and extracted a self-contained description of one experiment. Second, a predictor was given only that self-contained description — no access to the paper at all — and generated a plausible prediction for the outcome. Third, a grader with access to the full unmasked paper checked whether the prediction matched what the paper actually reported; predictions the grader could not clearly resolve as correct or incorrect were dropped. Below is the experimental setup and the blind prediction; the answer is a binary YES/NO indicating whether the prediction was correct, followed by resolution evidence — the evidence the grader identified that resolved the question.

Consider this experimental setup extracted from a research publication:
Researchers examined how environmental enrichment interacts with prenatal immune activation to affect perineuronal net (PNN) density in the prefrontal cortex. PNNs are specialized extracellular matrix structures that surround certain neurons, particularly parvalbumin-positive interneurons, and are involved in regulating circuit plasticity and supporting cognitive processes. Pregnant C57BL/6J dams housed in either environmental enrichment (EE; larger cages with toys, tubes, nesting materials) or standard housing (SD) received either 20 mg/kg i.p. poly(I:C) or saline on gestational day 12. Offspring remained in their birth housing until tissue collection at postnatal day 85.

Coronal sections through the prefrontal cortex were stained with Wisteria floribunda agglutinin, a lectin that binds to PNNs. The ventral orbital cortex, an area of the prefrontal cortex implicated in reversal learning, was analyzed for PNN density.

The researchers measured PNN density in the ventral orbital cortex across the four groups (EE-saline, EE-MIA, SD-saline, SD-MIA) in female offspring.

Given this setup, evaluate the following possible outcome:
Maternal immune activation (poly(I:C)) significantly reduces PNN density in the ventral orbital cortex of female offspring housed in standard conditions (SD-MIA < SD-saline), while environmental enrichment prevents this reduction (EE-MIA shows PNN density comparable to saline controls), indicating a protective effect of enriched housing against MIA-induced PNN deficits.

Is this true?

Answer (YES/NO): NO